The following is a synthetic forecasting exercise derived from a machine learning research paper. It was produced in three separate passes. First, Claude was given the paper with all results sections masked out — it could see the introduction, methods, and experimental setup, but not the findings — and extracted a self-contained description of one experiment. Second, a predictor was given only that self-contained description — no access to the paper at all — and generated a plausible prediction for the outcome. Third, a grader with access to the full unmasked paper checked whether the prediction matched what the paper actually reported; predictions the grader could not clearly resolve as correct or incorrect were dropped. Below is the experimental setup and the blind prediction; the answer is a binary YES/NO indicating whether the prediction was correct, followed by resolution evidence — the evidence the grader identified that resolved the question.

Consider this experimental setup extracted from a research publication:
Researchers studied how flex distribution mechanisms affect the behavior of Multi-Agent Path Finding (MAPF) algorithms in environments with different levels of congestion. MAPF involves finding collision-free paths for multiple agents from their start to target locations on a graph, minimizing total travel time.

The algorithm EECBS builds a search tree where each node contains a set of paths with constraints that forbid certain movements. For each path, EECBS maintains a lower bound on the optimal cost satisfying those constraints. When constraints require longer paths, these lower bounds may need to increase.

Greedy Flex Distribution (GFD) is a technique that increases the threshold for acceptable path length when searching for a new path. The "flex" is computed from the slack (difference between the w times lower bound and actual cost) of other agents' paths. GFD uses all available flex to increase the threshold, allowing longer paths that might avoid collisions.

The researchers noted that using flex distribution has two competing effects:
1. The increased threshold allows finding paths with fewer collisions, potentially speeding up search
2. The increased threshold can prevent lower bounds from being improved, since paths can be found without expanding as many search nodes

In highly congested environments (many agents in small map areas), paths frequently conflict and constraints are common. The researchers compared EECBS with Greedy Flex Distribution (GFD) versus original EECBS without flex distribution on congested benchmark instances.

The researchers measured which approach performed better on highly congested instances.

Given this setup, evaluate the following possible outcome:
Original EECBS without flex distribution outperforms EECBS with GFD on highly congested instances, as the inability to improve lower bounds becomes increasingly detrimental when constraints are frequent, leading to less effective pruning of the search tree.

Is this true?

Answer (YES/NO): YES